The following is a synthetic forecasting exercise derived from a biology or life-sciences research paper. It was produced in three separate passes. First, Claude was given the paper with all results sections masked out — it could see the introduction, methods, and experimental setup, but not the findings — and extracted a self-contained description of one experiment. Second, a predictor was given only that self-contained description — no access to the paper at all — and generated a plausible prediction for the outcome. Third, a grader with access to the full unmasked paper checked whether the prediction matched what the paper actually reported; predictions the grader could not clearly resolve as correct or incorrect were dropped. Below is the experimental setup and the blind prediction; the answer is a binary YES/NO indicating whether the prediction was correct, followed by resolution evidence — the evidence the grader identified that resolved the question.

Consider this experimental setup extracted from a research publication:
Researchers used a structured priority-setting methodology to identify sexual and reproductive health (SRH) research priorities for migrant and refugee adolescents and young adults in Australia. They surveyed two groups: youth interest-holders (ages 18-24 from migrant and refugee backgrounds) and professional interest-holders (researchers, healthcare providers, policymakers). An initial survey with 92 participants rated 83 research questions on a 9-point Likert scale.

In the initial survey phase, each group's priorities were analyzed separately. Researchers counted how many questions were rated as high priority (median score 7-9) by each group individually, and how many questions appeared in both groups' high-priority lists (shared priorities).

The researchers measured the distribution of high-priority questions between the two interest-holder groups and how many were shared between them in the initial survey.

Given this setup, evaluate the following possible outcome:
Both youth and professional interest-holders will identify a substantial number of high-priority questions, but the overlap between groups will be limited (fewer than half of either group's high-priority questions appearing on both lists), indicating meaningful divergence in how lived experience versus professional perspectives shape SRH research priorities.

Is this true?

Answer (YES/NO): NO